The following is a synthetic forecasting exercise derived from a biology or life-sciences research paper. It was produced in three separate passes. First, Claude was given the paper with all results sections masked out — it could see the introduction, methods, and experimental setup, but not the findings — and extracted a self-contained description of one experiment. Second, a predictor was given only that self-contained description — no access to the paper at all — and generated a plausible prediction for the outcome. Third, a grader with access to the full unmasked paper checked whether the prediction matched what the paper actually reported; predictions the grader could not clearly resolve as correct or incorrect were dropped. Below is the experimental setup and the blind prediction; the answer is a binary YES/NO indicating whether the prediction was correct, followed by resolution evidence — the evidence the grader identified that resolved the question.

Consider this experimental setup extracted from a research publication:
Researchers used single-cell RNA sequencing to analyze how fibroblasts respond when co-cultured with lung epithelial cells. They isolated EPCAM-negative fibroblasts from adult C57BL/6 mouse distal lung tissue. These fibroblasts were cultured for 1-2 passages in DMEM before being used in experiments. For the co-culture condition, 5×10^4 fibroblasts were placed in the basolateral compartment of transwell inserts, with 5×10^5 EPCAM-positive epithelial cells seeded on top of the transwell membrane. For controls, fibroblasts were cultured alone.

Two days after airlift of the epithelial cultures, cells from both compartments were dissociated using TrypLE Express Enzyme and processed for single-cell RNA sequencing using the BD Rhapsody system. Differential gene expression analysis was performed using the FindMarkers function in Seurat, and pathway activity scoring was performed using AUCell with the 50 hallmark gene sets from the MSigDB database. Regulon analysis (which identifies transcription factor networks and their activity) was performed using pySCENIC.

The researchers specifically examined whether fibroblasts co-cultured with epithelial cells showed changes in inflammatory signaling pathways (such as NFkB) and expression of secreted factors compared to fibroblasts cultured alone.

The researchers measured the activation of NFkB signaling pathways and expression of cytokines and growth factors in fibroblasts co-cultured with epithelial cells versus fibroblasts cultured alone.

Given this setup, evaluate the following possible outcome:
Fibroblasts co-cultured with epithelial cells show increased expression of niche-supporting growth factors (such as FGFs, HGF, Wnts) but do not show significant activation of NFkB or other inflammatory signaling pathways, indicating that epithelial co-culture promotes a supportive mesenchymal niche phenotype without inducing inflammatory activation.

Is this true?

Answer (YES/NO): NO